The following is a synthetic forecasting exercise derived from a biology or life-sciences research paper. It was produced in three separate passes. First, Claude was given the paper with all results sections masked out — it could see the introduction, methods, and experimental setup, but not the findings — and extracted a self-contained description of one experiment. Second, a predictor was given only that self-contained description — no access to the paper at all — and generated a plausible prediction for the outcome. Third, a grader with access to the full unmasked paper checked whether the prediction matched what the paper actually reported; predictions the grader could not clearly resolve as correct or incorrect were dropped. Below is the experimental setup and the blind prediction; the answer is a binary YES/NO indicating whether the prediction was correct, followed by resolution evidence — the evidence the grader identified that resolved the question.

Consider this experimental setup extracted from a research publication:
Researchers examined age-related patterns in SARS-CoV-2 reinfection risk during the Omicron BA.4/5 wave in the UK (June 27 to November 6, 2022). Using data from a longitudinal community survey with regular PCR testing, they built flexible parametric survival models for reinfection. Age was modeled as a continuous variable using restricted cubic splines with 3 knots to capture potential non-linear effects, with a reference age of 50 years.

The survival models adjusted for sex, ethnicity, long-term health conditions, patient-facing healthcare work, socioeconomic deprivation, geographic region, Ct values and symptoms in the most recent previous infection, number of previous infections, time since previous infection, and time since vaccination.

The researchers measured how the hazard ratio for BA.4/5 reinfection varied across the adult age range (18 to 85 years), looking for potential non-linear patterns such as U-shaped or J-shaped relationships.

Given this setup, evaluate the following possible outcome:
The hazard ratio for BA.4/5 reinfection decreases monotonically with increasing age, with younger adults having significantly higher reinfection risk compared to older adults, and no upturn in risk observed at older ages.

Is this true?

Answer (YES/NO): NO